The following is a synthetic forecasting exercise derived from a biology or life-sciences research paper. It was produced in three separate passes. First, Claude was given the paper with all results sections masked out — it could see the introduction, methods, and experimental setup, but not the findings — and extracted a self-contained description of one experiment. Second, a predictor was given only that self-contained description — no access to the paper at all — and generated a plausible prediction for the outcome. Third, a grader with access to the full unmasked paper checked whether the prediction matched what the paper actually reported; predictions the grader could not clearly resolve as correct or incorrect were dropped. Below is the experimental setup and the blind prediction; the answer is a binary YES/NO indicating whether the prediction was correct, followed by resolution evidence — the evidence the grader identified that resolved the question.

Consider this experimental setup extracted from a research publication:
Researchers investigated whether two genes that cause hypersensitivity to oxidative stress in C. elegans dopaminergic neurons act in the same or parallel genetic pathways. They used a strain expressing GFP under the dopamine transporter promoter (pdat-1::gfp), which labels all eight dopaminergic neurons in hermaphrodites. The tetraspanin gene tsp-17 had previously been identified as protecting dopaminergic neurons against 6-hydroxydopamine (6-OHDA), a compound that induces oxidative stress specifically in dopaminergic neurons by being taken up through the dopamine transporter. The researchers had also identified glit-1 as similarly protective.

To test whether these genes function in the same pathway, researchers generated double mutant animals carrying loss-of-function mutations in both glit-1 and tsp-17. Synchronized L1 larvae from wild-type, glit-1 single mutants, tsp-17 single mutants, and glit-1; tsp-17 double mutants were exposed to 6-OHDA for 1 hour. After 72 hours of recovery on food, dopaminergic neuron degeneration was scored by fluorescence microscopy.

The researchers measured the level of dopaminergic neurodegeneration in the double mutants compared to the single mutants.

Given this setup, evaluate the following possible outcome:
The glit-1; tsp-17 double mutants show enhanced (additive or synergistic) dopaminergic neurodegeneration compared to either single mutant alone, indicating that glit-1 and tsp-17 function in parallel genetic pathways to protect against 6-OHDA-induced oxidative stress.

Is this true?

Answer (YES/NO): NO